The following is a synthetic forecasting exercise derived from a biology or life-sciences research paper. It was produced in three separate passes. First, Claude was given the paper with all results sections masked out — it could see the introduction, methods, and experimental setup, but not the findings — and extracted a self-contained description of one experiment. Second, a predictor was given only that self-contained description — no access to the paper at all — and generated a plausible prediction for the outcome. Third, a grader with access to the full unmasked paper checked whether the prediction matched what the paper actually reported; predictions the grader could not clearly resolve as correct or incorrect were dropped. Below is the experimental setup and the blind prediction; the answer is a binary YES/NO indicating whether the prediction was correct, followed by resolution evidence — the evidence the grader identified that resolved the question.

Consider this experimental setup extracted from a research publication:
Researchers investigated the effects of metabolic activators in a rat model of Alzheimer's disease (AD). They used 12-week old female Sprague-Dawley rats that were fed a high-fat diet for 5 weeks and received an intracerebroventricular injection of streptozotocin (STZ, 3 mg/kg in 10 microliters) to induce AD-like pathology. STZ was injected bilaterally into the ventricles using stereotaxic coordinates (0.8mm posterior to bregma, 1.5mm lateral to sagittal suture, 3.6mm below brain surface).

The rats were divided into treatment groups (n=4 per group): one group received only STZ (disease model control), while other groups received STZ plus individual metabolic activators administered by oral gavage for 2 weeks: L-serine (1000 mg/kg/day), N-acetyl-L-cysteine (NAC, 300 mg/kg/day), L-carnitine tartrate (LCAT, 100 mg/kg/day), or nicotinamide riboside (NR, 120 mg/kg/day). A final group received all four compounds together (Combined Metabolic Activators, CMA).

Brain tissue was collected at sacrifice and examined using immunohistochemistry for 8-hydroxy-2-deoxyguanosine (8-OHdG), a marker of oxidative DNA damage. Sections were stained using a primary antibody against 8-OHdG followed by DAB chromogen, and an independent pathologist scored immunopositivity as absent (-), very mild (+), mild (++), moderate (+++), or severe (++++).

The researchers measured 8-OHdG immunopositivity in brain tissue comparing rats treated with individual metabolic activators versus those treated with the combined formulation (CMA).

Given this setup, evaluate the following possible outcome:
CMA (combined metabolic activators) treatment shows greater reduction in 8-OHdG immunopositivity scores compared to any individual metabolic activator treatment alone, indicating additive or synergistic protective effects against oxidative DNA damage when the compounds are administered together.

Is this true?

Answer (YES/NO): YES